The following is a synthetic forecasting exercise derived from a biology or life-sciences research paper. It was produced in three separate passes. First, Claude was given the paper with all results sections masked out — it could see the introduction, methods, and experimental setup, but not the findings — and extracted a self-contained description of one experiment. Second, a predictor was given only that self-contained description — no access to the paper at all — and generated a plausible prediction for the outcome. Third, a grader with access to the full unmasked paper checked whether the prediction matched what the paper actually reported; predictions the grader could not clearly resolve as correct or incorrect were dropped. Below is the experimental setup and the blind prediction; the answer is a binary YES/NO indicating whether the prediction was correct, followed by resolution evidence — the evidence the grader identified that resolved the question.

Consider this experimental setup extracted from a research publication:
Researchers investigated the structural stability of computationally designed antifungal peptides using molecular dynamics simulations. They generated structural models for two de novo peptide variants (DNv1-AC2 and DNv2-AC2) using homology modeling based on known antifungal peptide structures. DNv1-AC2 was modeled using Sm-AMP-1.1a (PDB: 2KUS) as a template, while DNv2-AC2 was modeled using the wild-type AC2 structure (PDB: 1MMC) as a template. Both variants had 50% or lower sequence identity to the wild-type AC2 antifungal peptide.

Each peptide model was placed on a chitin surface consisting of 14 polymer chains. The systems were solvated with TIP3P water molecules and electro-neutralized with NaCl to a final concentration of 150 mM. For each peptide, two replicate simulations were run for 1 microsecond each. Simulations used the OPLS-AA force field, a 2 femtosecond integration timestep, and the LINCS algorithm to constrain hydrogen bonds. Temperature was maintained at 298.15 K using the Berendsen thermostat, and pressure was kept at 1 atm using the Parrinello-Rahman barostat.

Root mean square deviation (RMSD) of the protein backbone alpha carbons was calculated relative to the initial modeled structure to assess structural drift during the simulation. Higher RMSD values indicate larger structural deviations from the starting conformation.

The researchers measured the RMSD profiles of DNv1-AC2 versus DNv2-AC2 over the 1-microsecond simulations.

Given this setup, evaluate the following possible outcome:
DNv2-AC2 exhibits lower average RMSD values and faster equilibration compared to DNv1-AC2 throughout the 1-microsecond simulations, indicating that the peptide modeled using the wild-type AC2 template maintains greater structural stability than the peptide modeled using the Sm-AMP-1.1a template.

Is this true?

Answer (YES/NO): NO